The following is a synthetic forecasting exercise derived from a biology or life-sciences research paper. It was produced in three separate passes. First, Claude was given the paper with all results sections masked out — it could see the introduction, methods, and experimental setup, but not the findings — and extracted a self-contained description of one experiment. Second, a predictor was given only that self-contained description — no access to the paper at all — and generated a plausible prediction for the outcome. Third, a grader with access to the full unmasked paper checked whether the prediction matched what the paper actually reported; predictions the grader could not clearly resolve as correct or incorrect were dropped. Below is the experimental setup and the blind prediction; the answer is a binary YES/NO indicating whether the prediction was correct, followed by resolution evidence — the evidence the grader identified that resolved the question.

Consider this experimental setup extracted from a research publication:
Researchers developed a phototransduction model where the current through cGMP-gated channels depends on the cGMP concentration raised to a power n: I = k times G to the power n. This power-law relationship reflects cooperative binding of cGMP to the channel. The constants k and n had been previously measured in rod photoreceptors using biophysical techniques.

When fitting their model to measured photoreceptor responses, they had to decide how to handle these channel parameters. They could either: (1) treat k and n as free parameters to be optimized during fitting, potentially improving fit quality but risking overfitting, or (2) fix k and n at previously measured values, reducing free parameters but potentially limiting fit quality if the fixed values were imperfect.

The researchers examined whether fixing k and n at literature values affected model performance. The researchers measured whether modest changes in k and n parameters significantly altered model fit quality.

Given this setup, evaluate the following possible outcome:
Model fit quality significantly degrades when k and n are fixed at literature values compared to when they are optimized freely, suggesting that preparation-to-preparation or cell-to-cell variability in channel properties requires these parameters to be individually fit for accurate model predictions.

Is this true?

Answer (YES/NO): NO